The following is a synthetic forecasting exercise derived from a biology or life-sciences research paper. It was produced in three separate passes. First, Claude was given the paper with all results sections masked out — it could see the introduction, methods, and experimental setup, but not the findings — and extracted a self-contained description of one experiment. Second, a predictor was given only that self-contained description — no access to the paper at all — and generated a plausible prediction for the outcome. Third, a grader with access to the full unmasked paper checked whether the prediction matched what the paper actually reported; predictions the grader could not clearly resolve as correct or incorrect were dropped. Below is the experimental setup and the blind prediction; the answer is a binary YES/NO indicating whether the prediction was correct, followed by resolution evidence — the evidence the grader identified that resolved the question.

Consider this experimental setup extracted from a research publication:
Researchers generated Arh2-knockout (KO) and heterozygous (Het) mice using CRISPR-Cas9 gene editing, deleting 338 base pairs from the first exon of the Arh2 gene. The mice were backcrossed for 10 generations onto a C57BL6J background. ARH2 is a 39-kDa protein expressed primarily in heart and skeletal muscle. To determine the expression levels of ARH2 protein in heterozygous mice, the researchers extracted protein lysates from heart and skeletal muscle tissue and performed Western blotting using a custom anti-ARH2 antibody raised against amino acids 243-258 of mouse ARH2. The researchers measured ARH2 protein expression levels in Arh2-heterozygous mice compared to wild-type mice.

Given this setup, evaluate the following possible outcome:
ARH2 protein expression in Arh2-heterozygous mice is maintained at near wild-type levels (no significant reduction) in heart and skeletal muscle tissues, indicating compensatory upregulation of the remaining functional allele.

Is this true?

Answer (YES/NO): NO